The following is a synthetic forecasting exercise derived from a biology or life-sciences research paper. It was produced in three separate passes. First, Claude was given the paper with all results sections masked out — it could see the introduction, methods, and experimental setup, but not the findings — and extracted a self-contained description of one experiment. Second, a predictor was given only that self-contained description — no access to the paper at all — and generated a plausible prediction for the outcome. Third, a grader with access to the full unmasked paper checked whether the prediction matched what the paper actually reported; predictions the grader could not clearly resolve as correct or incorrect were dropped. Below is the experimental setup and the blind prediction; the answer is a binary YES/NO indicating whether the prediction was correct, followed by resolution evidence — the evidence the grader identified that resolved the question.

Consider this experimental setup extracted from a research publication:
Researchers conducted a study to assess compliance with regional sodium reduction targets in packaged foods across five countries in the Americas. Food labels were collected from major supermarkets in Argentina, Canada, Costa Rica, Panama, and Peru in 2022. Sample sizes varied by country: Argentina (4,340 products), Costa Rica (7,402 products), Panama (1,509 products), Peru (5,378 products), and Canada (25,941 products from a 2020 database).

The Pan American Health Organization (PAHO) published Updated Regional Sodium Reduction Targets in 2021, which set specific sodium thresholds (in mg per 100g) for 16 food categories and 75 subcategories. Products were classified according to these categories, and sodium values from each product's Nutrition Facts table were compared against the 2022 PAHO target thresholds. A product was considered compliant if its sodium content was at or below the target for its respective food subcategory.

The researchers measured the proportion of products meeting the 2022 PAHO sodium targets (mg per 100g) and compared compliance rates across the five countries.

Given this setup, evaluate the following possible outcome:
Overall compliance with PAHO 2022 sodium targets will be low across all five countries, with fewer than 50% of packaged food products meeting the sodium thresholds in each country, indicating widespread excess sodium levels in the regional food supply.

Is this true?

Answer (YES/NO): NO